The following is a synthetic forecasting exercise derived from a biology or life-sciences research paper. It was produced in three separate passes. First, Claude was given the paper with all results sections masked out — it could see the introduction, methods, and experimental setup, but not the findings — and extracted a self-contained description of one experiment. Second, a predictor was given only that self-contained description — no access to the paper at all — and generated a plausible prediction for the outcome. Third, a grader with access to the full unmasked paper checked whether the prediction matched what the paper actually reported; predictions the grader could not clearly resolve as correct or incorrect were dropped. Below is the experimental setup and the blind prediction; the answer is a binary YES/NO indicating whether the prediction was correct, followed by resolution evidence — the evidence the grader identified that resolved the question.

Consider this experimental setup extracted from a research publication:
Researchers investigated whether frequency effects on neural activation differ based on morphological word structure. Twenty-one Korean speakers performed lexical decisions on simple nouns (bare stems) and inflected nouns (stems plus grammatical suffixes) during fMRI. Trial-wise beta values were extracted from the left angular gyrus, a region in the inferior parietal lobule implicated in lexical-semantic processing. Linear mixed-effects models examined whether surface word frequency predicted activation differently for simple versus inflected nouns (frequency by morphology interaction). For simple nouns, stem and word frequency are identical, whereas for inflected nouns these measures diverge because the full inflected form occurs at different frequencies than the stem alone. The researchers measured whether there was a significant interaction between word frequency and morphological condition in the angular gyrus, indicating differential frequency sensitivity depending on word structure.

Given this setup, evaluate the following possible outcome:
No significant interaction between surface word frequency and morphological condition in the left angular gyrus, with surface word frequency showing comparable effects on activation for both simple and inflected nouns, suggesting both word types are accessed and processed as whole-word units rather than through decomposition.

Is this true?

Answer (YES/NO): NO